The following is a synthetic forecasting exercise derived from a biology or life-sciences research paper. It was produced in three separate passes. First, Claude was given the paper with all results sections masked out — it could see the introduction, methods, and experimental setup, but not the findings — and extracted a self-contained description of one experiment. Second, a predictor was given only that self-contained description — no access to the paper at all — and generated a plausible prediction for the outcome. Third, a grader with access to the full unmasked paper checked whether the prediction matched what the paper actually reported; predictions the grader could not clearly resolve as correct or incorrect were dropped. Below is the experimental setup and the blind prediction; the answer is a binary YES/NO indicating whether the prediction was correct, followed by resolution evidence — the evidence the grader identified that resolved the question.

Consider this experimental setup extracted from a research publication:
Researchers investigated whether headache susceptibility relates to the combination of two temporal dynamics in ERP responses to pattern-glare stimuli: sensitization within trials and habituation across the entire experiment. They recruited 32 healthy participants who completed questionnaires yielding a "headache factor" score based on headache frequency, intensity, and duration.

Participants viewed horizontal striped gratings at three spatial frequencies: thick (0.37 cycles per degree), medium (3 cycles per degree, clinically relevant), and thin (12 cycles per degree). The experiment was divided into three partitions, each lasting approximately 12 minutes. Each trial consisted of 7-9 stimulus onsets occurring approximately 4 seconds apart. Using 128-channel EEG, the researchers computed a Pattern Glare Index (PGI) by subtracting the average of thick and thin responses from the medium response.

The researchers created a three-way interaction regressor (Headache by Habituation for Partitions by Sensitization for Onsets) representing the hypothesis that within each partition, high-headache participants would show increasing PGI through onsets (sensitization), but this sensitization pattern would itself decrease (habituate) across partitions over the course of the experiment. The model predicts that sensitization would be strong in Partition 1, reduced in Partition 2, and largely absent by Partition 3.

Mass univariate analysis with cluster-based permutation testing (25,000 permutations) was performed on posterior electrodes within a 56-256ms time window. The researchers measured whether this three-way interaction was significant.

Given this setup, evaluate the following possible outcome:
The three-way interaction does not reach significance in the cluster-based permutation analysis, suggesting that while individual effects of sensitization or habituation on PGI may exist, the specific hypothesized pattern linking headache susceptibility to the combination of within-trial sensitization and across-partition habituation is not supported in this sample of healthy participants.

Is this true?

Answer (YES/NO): NO